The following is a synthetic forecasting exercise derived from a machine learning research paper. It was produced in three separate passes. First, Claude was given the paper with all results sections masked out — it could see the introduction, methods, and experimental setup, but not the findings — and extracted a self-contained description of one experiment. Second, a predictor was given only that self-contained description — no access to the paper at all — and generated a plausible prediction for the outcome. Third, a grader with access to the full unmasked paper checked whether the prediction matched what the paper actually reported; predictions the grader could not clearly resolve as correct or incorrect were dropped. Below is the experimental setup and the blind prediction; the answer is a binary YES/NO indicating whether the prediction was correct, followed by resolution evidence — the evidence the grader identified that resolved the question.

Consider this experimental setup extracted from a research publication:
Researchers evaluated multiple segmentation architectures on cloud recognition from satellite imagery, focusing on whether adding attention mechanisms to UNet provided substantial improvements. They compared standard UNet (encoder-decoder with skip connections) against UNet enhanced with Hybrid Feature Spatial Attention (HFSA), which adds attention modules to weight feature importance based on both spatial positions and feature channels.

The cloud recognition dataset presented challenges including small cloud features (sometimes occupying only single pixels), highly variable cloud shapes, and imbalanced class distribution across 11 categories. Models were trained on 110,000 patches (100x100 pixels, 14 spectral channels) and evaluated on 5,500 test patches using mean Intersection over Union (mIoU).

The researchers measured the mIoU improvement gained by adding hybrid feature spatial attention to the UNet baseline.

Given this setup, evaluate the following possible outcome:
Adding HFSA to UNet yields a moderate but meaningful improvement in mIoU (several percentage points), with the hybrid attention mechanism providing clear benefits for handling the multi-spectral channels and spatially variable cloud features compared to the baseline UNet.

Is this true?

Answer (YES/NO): NO